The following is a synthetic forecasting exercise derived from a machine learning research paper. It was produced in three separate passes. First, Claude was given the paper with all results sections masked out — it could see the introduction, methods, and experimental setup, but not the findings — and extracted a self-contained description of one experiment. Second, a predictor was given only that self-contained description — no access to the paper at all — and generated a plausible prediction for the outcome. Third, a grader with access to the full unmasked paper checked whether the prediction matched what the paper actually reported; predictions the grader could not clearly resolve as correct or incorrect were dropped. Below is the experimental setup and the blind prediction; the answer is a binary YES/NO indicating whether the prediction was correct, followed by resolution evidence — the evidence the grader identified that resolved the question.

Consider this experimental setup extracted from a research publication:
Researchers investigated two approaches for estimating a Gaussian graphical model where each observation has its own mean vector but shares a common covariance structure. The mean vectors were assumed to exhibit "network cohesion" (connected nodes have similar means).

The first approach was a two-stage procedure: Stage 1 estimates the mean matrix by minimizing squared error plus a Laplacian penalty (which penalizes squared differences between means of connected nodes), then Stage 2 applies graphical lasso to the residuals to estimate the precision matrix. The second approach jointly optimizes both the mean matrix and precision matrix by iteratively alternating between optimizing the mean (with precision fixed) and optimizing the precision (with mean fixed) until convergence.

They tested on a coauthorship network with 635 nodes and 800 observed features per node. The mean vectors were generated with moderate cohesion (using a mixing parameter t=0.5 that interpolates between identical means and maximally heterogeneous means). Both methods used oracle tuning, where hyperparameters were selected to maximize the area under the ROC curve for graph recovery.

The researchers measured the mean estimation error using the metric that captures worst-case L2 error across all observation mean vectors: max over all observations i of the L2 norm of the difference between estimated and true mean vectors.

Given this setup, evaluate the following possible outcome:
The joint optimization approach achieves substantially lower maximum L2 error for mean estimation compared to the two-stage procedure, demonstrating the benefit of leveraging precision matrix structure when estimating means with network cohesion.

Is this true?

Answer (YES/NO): NO